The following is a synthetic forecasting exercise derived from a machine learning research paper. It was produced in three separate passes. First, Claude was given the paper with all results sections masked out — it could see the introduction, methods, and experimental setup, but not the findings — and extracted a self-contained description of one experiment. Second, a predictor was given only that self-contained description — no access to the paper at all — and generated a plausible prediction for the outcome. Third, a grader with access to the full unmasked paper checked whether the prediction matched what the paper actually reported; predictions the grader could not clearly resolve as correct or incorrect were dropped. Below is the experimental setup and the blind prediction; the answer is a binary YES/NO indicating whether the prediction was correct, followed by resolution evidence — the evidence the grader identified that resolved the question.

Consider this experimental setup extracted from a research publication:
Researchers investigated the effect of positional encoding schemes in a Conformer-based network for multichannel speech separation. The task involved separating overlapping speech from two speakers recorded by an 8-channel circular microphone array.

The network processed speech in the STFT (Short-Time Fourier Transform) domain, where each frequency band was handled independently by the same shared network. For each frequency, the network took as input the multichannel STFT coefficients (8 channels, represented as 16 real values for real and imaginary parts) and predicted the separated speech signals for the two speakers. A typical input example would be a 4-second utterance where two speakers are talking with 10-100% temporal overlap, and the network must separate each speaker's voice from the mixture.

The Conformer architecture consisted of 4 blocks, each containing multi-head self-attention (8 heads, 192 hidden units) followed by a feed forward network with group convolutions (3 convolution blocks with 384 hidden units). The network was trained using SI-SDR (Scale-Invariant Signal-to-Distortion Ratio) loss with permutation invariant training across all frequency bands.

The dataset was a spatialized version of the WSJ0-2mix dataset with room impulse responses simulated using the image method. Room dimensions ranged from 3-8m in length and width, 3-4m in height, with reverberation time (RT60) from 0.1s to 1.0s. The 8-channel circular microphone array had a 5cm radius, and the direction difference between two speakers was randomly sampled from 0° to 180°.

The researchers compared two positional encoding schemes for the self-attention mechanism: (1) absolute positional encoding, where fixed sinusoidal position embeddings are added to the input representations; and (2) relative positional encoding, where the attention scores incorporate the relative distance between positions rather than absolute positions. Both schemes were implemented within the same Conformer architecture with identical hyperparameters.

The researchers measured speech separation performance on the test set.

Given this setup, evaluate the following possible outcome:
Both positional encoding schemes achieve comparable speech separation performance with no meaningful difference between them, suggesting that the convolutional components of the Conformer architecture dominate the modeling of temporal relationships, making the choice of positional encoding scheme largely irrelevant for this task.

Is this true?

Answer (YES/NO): NO